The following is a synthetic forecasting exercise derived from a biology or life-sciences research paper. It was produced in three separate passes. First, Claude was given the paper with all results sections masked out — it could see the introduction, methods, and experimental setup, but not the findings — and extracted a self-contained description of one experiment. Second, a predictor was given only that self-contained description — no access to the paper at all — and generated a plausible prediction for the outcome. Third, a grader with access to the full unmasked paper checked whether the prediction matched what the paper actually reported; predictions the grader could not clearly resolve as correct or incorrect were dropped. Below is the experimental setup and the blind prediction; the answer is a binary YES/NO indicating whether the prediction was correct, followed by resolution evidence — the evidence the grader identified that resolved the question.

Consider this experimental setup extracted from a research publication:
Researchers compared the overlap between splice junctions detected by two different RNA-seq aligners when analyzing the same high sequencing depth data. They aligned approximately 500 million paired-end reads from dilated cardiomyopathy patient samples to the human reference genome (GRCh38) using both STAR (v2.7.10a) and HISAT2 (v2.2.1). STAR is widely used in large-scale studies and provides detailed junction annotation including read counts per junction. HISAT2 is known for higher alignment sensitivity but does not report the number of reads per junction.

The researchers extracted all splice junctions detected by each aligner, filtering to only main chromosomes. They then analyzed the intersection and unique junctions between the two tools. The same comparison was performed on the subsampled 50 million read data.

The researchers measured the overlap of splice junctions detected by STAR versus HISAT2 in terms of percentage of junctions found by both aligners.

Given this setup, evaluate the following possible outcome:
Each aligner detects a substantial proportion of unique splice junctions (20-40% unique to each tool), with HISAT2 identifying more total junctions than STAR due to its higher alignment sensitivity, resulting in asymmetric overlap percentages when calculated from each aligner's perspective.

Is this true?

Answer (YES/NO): NO